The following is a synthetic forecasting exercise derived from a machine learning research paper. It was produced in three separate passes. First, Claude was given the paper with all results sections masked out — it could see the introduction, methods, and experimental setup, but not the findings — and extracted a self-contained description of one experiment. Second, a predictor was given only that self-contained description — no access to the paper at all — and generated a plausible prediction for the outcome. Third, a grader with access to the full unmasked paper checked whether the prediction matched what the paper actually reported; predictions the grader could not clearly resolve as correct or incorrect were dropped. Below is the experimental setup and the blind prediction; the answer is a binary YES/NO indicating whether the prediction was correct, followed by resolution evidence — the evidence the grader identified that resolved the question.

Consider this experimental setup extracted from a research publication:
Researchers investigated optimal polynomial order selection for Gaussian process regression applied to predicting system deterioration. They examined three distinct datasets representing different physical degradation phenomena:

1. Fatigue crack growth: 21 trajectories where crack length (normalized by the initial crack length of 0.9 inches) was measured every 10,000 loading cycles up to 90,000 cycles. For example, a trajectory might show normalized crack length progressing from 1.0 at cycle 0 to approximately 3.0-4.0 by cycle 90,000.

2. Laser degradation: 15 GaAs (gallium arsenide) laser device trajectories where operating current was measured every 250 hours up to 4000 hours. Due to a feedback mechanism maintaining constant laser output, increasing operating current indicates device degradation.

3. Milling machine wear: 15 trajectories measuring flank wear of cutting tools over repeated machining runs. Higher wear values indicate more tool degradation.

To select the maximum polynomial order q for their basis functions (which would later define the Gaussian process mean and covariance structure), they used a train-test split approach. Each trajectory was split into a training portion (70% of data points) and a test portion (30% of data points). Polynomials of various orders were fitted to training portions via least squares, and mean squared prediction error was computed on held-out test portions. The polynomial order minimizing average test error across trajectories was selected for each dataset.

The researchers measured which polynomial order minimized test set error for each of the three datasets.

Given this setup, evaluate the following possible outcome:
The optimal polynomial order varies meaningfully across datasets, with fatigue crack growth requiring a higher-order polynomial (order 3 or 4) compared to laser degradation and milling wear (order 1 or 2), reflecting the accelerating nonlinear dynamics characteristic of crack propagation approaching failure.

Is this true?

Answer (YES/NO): NO